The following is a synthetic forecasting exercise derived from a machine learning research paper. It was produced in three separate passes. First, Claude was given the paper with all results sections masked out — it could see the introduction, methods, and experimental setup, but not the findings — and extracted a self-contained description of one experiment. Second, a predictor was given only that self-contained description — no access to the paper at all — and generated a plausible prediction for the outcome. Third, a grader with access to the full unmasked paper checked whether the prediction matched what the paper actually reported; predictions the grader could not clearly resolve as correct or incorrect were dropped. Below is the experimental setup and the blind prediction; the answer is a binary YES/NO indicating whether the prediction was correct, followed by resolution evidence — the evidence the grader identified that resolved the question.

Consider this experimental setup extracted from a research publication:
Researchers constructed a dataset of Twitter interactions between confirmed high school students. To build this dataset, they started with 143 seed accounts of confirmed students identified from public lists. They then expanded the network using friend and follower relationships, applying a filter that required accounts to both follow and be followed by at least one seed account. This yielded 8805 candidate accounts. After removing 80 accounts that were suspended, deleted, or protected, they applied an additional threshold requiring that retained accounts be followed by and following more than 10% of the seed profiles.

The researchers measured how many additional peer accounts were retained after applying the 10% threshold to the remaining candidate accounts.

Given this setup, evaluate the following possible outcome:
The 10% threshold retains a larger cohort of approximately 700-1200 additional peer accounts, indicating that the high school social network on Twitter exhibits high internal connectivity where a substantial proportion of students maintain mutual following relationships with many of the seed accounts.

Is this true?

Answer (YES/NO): NO